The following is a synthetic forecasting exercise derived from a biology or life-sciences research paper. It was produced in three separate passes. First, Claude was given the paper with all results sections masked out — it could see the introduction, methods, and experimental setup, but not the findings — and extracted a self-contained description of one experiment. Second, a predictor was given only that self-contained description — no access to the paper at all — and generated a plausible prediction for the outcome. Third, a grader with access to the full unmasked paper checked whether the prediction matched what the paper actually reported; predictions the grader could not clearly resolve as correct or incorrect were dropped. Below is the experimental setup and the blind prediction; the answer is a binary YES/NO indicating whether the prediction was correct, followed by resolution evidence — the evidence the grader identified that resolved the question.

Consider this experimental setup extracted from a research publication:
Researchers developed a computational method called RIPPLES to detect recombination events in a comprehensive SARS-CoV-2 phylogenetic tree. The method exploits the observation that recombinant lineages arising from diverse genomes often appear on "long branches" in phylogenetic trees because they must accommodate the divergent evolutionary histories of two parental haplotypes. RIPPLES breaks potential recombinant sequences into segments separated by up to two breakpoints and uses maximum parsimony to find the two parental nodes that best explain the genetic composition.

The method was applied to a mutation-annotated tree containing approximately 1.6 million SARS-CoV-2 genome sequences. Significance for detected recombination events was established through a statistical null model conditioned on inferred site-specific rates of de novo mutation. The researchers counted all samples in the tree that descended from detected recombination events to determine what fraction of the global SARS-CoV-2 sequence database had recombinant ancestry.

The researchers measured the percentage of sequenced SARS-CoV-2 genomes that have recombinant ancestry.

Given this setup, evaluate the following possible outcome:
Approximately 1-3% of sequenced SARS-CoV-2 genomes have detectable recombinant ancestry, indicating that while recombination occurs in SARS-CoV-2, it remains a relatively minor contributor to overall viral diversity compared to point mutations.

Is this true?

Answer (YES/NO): YES